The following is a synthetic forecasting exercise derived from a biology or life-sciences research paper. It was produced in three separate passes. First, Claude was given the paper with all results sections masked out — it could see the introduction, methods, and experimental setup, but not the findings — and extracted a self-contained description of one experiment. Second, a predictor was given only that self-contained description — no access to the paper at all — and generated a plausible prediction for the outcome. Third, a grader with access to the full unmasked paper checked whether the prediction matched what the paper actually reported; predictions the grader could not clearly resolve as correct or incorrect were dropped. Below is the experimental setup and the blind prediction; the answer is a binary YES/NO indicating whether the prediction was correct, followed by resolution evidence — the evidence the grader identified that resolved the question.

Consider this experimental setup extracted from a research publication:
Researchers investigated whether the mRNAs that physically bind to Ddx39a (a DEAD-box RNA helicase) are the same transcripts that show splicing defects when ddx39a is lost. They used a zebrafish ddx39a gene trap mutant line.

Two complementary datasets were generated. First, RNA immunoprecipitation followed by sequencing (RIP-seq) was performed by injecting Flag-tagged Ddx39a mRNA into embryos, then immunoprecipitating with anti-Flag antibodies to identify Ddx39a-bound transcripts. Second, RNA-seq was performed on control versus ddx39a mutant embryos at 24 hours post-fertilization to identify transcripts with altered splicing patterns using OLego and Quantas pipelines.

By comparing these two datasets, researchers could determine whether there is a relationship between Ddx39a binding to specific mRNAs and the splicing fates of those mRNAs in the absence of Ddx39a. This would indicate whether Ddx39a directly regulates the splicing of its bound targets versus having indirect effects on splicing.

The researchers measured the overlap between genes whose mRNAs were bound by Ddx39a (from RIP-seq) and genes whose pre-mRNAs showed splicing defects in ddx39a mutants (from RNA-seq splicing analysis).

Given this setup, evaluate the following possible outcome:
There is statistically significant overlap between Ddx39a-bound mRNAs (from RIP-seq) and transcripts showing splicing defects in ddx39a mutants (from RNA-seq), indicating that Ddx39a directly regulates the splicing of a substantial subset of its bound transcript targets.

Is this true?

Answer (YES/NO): YES